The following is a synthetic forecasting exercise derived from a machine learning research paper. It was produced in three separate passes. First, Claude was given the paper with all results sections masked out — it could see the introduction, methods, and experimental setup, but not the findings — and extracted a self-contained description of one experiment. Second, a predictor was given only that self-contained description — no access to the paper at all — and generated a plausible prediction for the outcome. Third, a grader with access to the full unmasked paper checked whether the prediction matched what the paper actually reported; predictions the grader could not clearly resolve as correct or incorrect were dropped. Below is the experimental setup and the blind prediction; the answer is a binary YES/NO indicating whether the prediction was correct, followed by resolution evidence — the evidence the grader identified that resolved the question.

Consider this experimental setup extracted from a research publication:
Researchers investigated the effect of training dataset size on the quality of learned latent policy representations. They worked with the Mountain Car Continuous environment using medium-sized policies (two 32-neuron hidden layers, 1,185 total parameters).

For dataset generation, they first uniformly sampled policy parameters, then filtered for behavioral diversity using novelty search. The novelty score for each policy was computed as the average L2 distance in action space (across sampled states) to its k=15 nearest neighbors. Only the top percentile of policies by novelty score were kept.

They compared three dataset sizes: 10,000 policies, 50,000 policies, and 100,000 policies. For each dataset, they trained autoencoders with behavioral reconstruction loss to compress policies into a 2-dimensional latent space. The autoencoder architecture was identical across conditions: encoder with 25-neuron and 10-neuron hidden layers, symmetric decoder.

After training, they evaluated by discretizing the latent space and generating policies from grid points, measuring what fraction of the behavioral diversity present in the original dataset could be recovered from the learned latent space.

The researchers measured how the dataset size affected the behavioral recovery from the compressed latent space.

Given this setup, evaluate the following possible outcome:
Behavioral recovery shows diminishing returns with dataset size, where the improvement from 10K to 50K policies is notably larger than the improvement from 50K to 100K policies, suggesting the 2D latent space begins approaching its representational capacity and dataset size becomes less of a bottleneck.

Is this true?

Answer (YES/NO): NO